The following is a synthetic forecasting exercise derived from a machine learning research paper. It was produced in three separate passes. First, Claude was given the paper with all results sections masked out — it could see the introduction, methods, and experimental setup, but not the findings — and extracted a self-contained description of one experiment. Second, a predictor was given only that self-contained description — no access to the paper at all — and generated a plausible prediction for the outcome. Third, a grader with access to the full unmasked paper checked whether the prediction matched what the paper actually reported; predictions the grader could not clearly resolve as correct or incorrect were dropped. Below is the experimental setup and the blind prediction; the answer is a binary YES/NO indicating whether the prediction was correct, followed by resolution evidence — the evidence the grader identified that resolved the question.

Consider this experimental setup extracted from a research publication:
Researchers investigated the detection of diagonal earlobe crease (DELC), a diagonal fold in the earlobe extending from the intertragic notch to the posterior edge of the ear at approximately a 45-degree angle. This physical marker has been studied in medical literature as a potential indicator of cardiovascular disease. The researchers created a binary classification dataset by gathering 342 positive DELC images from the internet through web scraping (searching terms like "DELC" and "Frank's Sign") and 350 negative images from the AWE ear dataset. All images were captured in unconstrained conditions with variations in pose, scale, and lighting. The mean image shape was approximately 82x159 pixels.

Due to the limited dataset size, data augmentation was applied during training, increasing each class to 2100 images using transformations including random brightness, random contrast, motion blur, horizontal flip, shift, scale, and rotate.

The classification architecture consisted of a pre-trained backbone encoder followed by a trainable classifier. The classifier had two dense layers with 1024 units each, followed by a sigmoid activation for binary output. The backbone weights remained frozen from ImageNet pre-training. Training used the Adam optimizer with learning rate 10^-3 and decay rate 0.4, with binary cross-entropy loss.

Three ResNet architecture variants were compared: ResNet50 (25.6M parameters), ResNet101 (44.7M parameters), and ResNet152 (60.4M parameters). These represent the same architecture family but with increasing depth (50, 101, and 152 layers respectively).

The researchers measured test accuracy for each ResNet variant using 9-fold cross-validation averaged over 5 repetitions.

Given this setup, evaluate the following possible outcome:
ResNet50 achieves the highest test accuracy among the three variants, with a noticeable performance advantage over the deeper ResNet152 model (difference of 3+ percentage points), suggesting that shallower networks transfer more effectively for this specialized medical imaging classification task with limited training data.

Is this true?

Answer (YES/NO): NO